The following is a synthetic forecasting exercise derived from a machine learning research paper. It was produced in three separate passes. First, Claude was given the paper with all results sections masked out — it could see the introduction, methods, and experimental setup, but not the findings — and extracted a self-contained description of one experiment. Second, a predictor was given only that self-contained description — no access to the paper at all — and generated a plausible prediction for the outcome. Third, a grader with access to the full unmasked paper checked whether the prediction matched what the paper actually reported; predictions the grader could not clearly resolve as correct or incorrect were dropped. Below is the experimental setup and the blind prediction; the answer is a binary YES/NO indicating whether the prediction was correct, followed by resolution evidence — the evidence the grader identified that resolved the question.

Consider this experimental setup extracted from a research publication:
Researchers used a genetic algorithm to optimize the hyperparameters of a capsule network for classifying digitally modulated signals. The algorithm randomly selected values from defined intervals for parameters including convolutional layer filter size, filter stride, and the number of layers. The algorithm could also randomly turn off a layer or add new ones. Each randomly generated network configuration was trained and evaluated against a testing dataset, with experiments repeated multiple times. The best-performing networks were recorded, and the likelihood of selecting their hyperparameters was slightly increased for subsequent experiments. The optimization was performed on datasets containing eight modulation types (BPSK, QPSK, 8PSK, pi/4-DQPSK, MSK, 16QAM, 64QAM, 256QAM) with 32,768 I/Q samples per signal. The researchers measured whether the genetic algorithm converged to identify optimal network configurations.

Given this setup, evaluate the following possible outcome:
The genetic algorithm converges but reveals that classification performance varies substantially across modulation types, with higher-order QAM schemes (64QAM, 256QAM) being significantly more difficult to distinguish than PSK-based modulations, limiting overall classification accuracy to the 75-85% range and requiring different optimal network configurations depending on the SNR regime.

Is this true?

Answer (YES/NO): NO